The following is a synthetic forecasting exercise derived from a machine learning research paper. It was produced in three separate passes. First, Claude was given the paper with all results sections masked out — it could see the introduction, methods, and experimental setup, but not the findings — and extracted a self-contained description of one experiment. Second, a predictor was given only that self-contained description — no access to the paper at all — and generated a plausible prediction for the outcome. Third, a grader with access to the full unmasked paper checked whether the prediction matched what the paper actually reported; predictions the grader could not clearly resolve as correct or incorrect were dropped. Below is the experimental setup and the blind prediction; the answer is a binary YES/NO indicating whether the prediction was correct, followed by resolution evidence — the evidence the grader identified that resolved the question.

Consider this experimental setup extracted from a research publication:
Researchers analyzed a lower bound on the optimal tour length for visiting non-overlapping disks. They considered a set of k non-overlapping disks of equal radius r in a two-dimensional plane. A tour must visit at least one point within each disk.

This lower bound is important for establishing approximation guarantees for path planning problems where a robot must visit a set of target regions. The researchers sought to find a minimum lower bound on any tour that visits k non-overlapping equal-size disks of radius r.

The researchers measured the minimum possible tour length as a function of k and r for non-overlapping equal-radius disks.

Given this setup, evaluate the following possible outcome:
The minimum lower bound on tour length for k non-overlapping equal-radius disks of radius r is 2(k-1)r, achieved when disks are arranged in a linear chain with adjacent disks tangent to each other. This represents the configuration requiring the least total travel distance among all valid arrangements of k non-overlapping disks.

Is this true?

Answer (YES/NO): NO